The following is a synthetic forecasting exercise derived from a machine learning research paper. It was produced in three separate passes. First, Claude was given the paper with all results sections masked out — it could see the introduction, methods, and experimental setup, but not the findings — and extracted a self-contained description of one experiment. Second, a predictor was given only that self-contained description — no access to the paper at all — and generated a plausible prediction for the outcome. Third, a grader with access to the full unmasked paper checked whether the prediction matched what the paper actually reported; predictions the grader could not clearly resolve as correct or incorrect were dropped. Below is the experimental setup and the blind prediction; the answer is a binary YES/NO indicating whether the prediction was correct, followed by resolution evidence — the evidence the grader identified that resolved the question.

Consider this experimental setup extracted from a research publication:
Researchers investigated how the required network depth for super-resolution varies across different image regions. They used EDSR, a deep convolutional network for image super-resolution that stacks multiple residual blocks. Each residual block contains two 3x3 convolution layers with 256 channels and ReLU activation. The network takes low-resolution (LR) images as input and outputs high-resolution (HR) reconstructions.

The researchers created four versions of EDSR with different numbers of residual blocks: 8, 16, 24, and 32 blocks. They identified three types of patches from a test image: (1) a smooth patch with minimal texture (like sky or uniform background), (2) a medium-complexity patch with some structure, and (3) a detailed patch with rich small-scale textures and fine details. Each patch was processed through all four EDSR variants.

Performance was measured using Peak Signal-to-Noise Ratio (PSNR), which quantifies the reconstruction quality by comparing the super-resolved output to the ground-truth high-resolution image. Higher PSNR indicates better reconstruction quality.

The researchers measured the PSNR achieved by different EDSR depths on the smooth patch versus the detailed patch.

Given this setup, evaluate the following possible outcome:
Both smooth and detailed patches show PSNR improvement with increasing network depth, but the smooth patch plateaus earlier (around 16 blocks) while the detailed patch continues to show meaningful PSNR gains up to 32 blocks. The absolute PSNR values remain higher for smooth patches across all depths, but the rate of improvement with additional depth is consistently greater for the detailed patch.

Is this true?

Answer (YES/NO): NO